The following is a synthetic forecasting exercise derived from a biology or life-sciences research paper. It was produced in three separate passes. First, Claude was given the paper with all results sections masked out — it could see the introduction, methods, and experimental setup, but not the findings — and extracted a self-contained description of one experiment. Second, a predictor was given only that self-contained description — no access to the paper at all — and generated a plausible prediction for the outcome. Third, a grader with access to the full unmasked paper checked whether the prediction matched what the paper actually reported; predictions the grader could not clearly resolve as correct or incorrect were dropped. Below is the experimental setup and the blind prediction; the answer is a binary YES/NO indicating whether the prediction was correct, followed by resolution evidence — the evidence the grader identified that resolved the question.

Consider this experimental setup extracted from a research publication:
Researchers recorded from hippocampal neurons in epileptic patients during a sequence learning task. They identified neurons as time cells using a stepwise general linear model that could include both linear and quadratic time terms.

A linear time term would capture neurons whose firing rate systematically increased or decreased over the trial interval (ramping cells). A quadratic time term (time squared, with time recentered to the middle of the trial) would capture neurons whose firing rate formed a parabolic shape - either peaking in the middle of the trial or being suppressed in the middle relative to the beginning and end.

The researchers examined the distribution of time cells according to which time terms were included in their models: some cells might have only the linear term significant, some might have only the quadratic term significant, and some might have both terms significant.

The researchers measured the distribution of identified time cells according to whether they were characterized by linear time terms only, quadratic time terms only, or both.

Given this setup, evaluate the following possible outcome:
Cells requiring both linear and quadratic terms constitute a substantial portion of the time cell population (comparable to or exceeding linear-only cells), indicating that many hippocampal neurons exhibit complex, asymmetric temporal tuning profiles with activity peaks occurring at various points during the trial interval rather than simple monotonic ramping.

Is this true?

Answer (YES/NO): NO